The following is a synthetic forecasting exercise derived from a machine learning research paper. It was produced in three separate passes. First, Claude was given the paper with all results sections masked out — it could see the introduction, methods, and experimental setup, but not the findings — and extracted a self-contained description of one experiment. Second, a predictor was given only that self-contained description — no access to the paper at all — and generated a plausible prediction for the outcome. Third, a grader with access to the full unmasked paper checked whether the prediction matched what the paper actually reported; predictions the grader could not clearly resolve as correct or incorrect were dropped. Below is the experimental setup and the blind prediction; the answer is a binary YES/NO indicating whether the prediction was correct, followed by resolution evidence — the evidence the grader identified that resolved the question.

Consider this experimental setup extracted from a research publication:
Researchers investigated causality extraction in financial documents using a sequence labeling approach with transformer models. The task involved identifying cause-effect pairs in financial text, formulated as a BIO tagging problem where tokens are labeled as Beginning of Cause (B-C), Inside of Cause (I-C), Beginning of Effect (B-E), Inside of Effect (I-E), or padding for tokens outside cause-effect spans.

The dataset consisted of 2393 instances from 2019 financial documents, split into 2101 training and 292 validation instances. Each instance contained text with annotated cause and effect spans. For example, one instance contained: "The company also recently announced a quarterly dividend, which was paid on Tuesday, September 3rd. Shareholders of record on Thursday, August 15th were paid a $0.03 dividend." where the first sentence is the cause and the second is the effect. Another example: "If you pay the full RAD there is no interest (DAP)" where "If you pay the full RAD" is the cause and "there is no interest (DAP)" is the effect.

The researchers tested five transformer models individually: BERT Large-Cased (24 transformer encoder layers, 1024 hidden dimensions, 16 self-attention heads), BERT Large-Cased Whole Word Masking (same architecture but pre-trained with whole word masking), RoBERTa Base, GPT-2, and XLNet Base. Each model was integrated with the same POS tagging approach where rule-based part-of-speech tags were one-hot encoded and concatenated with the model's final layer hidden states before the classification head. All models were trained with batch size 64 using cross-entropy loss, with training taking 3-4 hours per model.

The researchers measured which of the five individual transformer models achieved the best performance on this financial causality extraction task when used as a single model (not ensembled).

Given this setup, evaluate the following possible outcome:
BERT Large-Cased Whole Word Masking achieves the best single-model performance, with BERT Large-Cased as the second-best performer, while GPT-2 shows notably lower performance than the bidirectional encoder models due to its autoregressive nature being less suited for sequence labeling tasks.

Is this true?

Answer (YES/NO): NO